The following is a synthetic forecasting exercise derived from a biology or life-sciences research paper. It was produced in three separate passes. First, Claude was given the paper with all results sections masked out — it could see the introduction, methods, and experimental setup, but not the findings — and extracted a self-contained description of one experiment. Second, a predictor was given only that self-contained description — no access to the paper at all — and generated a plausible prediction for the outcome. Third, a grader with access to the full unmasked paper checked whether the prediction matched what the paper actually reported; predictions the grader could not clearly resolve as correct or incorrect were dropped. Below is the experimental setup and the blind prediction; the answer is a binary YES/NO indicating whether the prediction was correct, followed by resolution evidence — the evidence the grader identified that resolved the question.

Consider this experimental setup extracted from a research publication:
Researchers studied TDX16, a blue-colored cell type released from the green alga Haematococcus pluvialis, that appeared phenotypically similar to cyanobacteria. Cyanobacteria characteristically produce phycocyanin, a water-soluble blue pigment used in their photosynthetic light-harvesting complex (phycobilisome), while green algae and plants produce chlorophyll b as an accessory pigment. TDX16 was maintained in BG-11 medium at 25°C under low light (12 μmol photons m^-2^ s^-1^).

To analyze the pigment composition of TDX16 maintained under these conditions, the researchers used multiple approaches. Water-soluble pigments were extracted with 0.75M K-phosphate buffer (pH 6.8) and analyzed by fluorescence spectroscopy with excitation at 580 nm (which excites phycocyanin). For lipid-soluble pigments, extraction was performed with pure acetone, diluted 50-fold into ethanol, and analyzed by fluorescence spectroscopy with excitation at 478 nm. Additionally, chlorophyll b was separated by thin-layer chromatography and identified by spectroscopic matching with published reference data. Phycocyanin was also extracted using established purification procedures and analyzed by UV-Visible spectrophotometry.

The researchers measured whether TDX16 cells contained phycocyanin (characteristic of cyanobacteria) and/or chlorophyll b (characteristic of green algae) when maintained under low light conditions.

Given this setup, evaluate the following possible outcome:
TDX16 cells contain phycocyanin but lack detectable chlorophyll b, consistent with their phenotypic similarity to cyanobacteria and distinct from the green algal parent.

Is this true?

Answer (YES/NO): YES